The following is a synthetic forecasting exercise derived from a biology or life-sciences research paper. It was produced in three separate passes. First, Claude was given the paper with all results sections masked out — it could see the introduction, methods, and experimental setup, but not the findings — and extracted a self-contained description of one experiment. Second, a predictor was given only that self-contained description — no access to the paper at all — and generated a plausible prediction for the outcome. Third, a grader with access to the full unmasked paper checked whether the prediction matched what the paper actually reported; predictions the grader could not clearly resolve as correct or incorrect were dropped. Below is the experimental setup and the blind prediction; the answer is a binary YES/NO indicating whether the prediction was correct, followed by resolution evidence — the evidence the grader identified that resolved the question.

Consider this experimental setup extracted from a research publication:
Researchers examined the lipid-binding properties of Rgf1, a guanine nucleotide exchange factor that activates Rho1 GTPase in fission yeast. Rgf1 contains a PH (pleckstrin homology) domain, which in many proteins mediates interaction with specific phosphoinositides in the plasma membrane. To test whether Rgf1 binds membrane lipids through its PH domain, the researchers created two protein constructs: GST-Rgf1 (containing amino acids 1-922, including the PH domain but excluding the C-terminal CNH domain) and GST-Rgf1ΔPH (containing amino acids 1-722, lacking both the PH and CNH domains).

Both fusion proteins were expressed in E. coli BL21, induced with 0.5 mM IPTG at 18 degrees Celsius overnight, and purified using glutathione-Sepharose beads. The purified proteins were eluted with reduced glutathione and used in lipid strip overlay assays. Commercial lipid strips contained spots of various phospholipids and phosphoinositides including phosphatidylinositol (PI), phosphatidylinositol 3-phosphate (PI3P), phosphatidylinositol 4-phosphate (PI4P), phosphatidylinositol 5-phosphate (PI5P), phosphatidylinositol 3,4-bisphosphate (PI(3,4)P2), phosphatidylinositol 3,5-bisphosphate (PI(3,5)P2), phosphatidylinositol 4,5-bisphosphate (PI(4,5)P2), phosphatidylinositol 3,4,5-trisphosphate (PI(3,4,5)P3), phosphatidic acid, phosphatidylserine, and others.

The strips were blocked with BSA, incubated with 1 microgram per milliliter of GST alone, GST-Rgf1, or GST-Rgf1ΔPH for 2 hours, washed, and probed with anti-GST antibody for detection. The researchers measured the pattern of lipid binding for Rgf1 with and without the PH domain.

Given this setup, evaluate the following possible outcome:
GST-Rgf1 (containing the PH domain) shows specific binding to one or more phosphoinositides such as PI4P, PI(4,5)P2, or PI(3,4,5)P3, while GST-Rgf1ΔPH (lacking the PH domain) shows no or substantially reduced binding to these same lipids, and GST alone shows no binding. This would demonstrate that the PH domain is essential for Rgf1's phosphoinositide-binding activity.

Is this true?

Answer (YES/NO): YES